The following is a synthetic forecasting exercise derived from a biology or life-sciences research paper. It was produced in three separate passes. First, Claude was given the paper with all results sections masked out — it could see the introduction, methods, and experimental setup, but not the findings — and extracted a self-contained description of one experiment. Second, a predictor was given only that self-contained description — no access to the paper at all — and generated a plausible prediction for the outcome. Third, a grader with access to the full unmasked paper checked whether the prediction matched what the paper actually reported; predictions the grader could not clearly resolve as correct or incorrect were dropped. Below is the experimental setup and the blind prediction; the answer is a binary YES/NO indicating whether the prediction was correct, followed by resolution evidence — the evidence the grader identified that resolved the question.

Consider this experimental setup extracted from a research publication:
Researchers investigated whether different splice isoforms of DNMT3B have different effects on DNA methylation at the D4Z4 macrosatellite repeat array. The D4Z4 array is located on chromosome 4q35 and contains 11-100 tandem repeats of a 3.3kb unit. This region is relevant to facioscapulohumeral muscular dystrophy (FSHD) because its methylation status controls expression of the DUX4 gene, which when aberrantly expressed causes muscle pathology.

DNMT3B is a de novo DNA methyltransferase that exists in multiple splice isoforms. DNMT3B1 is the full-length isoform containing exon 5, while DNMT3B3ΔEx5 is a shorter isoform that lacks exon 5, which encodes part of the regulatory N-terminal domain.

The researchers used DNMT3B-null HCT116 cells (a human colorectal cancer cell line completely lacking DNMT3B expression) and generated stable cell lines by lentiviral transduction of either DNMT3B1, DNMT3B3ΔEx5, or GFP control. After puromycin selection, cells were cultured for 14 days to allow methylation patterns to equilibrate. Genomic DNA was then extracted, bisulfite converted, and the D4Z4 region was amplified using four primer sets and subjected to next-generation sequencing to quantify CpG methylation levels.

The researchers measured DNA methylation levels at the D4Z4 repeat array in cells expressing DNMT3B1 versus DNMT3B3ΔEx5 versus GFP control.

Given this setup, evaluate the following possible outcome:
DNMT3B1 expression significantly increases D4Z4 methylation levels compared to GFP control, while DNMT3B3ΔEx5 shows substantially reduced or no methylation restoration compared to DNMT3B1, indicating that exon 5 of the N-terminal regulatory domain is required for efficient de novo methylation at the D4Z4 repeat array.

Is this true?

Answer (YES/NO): NO